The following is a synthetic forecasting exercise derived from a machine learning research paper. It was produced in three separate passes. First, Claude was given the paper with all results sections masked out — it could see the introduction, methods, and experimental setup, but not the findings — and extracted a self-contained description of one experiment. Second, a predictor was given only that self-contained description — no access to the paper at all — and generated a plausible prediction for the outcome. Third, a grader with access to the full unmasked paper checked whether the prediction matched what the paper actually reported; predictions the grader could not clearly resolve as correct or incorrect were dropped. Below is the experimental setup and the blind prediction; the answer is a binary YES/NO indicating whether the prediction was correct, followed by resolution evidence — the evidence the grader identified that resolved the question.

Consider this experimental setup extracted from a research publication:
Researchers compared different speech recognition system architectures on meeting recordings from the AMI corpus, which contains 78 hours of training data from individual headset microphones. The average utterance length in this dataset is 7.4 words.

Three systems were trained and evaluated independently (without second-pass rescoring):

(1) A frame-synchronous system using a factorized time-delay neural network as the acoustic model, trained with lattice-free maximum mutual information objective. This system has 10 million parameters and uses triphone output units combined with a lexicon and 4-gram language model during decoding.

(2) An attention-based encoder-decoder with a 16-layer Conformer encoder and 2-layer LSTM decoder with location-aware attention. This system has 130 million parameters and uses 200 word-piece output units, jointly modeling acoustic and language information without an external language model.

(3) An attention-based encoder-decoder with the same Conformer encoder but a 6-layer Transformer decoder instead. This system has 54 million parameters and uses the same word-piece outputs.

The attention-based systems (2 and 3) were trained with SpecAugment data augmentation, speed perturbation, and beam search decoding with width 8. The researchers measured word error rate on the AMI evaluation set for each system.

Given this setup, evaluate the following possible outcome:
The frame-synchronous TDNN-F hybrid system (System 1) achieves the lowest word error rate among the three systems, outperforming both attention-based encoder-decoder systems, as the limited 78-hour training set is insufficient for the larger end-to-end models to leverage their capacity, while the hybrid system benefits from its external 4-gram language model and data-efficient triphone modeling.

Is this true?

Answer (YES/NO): NO